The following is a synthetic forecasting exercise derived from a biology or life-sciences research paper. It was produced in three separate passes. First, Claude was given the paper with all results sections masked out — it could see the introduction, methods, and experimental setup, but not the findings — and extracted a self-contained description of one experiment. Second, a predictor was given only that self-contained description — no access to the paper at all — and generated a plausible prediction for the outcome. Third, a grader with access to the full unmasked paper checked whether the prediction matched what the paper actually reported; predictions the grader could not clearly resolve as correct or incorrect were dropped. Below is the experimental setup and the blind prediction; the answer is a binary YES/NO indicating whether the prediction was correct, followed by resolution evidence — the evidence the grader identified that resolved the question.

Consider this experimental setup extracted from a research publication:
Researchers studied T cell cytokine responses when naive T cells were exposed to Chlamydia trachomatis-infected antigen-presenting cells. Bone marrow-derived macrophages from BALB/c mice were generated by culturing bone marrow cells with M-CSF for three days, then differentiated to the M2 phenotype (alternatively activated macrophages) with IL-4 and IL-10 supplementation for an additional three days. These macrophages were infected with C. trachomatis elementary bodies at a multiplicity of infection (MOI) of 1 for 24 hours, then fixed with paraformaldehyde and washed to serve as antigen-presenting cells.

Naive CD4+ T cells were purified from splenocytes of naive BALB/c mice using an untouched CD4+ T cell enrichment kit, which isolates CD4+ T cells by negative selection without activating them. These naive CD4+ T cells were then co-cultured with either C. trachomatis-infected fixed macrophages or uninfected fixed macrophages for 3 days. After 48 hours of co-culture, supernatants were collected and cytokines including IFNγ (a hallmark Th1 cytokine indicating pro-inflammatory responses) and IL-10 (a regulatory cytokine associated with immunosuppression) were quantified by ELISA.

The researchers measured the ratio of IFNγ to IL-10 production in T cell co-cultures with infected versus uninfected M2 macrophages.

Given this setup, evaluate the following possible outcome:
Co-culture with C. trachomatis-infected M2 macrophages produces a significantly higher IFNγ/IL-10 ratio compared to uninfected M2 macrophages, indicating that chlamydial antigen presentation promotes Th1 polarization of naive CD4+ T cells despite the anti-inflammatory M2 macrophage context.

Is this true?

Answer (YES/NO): NO